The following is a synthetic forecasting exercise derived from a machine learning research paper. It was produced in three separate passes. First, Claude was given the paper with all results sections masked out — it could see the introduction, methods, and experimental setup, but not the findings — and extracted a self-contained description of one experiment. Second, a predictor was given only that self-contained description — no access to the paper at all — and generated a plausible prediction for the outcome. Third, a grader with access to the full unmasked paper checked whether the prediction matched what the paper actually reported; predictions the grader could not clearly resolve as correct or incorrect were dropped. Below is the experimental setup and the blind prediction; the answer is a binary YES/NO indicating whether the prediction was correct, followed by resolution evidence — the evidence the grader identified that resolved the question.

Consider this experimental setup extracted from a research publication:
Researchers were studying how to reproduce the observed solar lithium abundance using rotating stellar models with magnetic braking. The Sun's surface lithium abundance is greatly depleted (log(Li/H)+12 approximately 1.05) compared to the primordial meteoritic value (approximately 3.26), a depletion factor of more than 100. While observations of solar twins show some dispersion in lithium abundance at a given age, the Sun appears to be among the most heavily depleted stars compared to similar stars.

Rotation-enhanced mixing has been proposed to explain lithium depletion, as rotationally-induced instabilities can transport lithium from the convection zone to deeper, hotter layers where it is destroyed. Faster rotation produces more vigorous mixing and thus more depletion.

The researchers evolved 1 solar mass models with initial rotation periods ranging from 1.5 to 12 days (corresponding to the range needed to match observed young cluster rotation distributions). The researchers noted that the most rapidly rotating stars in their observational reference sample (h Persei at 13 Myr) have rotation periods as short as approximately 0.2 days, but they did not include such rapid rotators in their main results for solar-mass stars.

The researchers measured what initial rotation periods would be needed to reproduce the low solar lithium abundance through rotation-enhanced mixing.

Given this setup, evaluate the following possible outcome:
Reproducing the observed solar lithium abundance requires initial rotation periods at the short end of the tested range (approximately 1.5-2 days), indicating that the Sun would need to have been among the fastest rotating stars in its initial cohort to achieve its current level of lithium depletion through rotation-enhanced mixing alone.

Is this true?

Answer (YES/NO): NO